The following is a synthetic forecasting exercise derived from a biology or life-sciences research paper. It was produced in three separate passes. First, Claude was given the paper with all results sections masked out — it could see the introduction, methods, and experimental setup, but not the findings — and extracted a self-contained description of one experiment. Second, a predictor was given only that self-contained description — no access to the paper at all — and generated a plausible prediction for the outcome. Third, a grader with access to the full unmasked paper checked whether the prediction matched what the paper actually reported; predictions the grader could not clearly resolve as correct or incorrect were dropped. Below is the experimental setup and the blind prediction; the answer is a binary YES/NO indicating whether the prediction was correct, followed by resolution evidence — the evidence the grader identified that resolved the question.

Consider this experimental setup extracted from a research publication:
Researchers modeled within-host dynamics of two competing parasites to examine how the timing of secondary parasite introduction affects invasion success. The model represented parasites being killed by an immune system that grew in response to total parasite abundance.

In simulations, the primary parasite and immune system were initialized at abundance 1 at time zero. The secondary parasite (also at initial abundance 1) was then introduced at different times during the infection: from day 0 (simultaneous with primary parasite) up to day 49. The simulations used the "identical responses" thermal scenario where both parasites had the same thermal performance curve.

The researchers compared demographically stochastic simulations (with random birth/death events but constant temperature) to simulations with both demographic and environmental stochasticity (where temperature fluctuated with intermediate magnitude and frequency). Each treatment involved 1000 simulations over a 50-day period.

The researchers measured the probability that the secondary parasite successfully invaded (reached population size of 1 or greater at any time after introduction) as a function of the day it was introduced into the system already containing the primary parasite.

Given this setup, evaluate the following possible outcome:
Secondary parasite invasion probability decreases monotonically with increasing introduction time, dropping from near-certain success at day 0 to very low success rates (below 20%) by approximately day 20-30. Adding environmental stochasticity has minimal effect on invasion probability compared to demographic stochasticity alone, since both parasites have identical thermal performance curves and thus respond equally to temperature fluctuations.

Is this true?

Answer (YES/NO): NO